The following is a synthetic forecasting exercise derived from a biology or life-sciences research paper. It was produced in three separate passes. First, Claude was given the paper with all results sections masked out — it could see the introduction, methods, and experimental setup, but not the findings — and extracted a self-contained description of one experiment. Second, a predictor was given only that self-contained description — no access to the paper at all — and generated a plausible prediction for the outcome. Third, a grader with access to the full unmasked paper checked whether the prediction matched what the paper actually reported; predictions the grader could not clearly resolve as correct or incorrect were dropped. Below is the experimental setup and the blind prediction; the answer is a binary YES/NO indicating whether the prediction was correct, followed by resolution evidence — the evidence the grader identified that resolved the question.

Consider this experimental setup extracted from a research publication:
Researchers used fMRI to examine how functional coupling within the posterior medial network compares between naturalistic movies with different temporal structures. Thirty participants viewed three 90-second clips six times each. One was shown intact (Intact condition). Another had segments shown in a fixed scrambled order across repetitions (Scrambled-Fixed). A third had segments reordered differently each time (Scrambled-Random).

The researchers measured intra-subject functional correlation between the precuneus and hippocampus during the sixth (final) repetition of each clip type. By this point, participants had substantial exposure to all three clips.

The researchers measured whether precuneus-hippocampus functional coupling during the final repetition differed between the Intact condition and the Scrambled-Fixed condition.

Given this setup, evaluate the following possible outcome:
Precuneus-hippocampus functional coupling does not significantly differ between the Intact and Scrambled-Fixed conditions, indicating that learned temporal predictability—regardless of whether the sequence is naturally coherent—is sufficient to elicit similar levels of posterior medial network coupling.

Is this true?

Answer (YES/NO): YES